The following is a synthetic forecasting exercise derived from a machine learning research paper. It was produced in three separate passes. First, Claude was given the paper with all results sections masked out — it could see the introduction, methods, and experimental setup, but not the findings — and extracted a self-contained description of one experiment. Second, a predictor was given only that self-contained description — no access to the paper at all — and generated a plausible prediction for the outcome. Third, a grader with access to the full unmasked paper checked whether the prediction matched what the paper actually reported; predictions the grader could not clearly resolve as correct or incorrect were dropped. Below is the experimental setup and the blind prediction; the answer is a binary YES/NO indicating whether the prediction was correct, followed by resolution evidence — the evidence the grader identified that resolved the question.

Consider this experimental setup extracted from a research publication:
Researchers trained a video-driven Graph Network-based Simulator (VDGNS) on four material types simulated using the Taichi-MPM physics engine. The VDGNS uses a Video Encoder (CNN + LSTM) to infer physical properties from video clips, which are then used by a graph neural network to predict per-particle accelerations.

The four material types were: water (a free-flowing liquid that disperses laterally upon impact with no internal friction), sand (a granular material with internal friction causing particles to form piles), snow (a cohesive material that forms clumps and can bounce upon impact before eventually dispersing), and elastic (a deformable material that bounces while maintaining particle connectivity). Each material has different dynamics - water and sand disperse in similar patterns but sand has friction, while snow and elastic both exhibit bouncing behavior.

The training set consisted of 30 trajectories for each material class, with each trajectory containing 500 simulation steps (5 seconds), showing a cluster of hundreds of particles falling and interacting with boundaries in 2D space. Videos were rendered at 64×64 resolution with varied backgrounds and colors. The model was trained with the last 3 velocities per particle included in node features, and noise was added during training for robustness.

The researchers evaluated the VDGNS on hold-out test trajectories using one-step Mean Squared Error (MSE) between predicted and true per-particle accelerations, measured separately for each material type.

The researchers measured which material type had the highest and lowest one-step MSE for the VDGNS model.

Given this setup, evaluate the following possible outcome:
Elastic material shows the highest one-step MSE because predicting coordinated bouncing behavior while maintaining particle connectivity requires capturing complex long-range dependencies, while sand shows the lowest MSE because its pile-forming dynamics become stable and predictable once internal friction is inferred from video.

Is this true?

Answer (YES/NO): NO